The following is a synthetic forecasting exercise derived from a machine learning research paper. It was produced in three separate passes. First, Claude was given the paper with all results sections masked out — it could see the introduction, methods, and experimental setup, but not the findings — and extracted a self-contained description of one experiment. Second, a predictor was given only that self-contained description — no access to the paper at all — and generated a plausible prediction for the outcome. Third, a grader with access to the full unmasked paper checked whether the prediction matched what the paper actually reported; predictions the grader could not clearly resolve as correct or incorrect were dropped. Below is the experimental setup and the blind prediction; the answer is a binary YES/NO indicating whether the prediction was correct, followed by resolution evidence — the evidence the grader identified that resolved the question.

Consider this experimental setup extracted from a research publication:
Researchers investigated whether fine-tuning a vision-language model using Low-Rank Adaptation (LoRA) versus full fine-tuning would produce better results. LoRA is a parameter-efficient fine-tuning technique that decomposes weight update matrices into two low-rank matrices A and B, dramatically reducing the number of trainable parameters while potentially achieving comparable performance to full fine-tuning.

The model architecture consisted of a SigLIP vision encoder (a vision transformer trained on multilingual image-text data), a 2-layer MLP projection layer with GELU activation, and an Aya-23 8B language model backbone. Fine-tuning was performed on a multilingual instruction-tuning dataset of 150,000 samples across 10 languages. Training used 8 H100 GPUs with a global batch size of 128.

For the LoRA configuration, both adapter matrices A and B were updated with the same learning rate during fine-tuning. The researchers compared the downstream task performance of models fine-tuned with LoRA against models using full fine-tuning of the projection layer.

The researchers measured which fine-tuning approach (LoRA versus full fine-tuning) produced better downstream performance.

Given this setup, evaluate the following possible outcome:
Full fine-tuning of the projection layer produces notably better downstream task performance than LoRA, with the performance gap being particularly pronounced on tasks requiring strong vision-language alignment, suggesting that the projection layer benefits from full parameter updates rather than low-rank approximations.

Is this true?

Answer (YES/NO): NO